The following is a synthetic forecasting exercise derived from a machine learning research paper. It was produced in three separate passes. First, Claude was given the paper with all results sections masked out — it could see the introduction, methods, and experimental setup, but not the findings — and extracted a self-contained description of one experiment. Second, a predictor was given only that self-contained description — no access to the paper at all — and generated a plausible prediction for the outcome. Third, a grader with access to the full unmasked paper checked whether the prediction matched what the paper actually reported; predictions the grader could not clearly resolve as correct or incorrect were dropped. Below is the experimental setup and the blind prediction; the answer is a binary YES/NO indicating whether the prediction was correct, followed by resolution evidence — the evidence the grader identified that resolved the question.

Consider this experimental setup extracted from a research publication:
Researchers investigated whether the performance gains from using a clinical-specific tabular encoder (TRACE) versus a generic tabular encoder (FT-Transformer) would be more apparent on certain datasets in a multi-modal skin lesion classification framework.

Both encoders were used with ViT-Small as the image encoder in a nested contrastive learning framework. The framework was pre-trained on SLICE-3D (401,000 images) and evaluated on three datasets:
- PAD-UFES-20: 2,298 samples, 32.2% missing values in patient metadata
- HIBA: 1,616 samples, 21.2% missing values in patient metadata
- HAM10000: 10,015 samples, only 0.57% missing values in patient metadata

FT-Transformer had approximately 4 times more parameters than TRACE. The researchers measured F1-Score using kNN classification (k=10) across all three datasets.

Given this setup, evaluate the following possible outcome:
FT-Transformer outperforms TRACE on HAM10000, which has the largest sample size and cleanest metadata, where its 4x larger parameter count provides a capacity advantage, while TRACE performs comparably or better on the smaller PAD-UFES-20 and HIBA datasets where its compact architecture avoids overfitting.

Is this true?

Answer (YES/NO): NO